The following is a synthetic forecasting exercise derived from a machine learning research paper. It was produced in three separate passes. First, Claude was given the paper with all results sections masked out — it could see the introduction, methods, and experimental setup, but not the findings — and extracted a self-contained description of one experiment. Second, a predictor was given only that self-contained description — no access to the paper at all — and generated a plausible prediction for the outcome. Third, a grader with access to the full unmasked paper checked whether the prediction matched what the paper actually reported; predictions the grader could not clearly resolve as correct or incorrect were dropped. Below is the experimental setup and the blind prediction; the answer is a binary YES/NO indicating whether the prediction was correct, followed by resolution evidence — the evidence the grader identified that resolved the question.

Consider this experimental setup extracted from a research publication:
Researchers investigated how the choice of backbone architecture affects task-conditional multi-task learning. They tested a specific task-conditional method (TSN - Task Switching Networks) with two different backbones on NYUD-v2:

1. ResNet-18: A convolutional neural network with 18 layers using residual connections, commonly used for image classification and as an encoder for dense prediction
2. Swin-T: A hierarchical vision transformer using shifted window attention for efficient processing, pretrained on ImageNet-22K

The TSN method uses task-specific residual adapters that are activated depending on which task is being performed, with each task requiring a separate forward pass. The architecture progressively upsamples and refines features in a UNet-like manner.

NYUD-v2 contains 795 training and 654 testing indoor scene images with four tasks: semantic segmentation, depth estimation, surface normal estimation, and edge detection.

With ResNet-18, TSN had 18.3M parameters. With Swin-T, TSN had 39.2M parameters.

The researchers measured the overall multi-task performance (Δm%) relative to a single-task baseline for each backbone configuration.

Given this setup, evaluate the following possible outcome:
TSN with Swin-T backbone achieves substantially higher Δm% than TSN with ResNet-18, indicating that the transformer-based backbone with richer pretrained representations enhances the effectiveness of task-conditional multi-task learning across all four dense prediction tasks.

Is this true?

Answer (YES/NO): YES